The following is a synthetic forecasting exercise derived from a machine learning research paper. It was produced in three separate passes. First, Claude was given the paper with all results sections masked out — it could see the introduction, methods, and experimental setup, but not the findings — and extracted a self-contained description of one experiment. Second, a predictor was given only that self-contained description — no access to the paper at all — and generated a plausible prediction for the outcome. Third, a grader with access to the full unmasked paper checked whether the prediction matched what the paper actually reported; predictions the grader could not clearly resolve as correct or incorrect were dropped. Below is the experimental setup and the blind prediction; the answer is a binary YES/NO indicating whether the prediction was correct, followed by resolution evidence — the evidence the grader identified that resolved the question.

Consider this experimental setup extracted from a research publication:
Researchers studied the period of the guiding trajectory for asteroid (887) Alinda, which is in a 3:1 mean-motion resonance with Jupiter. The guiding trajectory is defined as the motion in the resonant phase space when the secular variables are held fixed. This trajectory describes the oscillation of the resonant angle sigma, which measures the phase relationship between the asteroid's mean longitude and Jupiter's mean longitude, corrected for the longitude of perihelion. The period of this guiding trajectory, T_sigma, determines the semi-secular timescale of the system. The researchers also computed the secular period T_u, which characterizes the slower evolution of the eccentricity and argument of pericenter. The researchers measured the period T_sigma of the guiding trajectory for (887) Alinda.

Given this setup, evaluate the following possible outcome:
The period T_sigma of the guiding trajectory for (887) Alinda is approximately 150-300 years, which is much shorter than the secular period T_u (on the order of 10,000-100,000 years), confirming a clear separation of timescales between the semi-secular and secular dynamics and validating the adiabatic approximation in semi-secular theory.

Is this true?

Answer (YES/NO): NO